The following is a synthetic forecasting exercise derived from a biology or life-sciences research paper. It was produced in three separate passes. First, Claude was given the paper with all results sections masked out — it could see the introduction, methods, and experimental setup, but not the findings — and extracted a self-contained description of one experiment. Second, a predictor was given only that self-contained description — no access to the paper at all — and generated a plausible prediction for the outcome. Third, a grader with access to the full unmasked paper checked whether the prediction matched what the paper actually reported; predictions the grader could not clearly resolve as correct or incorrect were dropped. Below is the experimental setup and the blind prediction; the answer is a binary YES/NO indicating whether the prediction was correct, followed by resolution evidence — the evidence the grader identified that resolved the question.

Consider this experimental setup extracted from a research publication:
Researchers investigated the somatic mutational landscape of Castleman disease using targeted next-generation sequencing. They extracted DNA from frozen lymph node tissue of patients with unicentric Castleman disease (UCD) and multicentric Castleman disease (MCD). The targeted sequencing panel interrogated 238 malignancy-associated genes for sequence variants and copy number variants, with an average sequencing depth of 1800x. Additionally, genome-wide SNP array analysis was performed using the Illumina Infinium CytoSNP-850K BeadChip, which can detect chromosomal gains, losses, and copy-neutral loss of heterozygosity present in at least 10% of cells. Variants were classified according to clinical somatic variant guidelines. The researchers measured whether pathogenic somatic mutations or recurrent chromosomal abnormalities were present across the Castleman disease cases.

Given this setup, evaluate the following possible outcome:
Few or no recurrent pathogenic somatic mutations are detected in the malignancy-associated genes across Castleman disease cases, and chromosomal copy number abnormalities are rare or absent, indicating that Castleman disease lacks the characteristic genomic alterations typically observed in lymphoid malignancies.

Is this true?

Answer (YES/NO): YES